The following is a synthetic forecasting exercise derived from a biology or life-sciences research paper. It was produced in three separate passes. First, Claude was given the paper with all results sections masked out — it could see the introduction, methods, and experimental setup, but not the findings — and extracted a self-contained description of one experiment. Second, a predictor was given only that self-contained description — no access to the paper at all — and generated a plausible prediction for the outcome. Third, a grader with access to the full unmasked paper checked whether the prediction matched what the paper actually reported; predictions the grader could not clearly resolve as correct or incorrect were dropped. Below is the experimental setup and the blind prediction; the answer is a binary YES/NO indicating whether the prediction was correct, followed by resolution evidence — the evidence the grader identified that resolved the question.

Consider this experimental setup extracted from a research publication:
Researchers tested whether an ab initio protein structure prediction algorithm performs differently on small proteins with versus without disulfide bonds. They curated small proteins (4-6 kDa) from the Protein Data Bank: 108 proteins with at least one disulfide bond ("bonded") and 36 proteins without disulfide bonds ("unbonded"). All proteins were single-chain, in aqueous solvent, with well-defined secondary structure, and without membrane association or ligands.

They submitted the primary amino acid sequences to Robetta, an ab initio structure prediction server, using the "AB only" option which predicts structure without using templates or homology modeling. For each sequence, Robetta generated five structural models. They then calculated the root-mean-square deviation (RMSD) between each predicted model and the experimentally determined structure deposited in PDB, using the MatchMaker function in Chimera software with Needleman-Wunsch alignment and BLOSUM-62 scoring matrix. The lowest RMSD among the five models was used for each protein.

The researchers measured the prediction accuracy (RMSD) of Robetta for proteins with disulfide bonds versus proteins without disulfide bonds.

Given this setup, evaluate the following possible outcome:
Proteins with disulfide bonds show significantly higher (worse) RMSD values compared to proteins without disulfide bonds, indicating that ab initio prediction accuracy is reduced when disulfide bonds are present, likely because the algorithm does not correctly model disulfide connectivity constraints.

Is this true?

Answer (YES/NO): NO